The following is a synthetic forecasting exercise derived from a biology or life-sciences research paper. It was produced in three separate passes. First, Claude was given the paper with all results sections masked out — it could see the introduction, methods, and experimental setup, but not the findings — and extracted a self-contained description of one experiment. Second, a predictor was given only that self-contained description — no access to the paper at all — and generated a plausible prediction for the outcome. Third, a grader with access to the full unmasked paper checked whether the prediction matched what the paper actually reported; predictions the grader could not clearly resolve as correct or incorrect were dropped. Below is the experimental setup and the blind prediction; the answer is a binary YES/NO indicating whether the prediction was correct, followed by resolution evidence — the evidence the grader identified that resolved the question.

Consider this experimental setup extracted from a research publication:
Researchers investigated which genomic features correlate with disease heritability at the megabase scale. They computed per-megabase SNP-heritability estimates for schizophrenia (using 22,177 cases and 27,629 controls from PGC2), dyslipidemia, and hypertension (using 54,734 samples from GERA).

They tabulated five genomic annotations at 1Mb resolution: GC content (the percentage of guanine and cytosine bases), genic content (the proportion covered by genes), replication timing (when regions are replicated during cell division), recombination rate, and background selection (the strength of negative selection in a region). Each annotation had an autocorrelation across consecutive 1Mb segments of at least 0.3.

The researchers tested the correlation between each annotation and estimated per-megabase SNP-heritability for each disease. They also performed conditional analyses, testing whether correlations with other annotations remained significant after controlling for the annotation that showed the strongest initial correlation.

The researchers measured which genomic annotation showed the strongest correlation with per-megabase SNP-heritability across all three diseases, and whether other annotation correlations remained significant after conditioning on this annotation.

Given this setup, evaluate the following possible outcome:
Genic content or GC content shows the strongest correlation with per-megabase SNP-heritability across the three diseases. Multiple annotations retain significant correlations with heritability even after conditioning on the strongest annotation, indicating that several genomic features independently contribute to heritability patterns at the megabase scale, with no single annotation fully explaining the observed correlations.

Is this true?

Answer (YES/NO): NO